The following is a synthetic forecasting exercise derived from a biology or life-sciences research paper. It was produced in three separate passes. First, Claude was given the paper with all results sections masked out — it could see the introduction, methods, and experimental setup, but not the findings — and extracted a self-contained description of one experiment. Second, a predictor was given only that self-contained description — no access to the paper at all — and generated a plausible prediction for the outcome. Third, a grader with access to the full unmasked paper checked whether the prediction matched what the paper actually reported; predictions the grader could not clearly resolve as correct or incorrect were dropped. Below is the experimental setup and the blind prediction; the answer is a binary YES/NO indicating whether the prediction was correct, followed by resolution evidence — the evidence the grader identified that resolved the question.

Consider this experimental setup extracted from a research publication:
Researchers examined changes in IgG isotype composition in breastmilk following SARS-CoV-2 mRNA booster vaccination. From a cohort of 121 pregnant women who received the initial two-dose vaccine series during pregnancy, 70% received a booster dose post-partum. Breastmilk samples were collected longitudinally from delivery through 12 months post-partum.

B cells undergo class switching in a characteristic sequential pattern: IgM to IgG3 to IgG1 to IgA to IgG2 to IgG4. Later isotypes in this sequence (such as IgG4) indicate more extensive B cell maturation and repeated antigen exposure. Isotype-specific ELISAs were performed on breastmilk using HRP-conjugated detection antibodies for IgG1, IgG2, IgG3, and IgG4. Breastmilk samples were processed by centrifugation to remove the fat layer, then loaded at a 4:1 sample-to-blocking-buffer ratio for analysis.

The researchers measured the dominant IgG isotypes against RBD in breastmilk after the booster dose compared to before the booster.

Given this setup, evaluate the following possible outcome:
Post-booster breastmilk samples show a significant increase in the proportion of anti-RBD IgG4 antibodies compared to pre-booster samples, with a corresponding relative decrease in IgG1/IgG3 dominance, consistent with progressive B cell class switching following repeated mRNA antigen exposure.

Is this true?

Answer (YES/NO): YES